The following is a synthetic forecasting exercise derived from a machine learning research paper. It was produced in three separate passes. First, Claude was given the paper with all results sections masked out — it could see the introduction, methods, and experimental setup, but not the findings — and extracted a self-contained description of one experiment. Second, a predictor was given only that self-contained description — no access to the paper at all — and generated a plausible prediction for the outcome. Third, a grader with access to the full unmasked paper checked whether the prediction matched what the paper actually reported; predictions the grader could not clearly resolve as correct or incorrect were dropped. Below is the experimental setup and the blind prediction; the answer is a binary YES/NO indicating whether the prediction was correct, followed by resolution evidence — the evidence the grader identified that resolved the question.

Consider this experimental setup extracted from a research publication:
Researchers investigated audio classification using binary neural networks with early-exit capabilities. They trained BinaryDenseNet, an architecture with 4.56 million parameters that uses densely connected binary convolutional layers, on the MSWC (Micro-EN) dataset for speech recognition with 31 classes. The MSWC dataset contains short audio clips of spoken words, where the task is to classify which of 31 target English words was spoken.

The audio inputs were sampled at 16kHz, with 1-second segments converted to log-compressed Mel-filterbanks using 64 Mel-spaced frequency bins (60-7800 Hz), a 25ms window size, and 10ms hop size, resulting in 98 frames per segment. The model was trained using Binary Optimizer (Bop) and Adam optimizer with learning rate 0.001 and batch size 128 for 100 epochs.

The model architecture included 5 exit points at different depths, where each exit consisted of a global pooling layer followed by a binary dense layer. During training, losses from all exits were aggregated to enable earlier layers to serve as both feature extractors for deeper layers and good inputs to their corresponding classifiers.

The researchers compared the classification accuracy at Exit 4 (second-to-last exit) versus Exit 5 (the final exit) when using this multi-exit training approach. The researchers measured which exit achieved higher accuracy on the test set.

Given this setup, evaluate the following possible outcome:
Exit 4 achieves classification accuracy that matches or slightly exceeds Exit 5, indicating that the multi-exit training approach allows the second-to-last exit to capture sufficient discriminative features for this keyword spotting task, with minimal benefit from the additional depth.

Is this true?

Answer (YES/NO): YES